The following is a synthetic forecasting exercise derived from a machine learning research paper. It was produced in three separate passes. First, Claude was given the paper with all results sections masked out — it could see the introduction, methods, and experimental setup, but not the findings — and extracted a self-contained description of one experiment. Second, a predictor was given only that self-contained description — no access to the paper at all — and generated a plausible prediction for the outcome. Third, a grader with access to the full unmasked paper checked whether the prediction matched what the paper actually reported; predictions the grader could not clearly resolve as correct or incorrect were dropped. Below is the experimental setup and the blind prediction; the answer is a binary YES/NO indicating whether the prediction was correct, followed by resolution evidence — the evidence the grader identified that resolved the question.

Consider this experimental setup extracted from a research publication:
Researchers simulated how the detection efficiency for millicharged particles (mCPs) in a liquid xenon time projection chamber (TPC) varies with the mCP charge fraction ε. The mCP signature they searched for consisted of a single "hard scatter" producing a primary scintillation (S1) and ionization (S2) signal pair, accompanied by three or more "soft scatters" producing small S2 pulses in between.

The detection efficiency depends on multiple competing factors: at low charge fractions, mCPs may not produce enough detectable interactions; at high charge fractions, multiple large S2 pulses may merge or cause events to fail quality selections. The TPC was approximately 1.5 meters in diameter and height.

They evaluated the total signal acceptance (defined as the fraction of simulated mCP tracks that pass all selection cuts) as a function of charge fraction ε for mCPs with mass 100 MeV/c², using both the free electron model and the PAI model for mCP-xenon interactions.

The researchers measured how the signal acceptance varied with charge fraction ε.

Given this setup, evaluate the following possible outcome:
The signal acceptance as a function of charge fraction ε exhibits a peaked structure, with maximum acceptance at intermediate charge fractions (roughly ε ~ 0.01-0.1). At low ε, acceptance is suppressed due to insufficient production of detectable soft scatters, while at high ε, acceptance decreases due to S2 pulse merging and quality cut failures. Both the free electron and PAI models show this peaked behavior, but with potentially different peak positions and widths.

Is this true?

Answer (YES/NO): NO